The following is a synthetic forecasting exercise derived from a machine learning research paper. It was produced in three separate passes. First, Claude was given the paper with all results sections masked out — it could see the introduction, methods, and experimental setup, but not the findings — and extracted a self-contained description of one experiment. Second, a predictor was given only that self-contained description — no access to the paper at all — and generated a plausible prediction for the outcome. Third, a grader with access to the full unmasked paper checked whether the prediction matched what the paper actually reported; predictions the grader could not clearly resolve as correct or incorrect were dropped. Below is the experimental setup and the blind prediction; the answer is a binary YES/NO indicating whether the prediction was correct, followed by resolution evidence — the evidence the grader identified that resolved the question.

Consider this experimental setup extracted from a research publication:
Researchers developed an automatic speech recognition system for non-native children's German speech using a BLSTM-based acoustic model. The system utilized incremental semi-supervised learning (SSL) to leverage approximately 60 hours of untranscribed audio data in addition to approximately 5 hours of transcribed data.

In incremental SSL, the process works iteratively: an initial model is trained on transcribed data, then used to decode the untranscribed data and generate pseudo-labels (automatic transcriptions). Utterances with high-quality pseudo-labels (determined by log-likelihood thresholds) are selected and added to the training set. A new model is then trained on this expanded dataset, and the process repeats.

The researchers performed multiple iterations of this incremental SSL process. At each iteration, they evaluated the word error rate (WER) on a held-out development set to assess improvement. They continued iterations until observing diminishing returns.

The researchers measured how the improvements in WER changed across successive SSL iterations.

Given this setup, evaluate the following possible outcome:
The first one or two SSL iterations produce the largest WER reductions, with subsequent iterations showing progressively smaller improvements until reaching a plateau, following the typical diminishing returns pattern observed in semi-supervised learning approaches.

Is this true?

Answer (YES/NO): NO